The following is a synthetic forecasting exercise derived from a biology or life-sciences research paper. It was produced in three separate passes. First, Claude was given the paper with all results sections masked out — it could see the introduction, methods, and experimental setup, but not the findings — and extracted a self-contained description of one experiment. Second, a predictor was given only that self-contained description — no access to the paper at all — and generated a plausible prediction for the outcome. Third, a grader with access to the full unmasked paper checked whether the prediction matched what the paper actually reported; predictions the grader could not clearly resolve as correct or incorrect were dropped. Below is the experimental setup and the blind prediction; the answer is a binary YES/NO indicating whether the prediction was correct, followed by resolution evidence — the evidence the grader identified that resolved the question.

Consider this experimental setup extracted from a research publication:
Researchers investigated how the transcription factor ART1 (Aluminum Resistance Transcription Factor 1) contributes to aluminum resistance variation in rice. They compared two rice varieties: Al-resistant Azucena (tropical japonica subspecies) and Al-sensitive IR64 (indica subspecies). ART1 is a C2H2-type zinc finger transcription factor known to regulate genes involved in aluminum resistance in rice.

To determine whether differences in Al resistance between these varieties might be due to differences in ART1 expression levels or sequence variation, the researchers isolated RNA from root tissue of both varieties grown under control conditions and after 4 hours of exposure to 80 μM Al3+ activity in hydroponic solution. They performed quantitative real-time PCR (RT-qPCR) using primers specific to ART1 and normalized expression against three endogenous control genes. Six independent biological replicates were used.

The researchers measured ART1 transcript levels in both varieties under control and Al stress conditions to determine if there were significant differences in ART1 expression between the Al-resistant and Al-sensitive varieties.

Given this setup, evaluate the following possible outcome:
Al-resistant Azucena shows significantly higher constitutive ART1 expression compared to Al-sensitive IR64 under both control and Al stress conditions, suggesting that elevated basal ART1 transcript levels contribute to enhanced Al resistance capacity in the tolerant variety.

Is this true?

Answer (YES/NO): NO